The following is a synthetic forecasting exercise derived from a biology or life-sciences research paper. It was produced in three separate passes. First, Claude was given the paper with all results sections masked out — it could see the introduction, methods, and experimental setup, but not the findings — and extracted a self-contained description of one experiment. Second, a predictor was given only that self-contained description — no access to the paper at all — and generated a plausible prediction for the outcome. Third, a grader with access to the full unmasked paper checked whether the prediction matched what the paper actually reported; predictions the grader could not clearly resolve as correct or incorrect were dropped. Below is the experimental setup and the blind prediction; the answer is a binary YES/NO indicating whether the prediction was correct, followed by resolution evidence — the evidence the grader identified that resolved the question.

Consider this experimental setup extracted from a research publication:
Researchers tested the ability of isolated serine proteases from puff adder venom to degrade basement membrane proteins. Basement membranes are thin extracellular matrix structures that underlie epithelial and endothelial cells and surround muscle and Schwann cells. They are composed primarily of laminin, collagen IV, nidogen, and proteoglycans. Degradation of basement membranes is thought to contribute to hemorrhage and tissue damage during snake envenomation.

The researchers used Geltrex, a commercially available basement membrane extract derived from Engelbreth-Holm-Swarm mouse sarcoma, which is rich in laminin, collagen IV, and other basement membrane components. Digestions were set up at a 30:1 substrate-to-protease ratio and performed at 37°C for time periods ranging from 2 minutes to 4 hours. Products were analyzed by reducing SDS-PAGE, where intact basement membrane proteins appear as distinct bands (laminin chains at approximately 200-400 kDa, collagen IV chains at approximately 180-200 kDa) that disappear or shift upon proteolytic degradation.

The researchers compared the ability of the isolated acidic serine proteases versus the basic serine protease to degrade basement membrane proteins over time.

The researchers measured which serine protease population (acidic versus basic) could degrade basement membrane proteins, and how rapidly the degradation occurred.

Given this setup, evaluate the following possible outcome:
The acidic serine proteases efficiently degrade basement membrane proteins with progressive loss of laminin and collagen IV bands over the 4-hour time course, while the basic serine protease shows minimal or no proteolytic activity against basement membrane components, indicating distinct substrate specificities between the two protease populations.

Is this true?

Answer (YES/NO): NO